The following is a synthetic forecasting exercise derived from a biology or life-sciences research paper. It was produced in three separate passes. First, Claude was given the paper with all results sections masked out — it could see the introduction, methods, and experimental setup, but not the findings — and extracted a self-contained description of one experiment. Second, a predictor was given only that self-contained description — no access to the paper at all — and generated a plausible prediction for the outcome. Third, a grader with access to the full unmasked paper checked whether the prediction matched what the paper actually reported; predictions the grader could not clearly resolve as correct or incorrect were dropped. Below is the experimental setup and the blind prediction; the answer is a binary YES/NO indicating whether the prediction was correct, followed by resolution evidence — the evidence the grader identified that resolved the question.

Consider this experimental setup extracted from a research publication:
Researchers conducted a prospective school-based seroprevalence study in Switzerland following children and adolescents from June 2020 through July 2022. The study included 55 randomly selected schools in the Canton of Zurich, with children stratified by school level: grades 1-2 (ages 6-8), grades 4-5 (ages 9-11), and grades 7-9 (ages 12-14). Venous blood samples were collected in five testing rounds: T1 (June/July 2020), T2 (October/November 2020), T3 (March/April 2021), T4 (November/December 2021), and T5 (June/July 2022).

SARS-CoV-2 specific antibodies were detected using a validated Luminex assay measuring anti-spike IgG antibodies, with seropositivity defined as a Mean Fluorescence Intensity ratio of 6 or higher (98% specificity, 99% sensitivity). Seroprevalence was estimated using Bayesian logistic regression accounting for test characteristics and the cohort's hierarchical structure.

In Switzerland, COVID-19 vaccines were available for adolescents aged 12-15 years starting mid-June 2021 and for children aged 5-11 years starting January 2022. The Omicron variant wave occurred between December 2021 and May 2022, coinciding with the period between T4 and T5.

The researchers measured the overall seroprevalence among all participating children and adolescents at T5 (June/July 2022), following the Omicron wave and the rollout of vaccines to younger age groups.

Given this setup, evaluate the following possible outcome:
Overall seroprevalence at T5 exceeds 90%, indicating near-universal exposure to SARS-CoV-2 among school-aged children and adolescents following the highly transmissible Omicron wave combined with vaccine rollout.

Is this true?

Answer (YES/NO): YES